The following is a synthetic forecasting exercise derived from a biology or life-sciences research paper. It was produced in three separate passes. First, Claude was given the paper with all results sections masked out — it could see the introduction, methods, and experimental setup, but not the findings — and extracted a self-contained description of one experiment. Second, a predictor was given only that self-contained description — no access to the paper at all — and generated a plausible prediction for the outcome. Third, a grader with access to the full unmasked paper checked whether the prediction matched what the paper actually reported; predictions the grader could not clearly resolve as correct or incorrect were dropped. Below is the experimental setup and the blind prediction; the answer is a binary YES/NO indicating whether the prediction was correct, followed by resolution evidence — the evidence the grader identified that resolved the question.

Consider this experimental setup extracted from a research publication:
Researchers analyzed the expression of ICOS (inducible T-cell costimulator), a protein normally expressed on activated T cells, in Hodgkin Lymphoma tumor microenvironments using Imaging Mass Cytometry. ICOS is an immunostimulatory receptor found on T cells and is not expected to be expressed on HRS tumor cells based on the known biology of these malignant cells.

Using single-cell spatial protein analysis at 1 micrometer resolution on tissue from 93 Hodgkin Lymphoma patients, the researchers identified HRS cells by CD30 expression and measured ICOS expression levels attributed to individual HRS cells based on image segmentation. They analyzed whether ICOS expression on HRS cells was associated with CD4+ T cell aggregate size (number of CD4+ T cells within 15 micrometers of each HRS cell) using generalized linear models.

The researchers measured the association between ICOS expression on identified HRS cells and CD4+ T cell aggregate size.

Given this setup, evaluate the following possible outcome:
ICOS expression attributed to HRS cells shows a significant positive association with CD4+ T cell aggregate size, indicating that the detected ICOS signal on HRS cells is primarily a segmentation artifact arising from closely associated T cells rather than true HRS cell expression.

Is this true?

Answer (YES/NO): YES